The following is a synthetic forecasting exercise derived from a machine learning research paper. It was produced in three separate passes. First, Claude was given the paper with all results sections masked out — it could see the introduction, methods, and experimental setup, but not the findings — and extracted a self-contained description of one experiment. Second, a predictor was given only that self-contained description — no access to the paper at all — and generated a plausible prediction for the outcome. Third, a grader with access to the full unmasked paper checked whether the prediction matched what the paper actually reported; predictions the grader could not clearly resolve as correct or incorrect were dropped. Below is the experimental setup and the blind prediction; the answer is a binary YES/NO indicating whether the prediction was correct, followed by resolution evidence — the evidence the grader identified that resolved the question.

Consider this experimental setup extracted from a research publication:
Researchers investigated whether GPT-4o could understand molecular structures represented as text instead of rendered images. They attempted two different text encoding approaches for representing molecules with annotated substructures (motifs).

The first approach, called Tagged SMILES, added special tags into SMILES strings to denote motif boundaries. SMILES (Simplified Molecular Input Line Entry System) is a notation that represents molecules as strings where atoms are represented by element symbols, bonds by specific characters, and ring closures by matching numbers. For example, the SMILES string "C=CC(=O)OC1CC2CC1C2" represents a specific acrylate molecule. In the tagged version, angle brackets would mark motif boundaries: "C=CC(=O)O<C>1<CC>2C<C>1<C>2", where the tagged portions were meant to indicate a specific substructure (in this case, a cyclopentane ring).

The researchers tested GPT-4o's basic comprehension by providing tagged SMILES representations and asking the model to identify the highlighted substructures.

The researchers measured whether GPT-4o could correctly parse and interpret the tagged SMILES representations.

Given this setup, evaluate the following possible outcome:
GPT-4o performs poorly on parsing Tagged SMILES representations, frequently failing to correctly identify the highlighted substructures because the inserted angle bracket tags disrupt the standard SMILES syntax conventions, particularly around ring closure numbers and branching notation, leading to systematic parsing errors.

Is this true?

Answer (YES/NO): YES